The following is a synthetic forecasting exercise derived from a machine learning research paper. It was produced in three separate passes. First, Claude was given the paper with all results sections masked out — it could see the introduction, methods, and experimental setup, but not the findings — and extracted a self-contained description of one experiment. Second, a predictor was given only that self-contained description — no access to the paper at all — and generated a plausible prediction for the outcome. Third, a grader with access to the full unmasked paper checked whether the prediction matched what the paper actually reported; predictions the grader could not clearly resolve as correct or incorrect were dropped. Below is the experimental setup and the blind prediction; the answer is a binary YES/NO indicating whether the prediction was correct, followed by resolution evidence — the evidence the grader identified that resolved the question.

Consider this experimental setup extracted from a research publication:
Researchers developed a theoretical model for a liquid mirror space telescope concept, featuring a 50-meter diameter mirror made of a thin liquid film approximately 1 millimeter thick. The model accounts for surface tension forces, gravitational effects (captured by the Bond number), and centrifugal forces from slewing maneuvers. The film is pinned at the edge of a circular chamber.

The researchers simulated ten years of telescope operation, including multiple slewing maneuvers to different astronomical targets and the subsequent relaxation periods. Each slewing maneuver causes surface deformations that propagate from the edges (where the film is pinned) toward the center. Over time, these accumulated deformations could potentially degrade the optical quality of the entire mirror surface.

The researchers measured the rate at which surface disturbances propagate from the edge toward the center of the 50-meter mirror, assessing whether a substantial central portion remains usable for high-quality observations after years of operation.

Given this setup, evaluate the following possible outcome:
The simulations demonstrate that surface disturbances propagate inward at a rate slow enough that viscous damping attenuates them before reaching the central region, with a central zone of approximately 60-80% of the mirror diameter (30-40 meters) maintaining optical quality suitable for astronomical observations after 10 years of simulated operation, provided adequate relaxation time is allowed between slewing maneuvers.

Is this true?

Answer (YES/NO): YES